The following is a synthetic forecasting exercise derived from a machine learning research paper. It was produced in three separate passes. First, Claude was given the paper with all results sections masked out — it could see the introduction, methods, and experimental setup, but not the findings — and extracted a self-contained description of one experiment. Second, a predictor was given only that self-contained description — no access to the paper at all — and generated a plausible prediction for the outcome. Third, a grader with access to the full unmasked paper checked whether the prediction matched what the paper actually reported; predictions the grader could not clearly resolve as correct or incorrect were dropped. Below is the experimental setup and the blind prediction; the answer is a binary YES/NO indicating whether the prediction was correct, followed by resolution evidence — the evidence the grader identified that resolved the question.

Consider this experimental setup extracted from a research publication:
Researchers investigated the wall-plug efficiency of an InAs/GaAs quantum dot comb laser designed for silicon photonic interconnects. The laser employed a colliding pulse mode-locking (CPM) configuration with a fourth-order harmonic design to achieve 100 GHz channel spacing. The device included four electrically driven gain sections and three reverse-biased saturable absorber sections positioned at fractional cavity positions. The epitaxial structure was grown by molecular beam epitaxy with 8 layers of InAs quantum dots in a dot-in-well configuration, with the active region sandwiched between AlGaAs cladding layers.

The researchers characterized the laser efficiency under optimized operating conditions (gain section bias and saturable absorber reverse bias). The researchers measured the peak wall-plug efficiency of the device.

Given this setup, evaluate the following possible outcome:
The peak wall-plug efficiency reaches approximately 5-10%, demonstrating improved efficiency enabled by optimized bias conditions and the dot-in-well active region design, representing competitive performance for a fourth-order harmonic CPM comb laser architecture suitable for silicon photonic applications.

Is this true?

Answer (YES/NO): NO